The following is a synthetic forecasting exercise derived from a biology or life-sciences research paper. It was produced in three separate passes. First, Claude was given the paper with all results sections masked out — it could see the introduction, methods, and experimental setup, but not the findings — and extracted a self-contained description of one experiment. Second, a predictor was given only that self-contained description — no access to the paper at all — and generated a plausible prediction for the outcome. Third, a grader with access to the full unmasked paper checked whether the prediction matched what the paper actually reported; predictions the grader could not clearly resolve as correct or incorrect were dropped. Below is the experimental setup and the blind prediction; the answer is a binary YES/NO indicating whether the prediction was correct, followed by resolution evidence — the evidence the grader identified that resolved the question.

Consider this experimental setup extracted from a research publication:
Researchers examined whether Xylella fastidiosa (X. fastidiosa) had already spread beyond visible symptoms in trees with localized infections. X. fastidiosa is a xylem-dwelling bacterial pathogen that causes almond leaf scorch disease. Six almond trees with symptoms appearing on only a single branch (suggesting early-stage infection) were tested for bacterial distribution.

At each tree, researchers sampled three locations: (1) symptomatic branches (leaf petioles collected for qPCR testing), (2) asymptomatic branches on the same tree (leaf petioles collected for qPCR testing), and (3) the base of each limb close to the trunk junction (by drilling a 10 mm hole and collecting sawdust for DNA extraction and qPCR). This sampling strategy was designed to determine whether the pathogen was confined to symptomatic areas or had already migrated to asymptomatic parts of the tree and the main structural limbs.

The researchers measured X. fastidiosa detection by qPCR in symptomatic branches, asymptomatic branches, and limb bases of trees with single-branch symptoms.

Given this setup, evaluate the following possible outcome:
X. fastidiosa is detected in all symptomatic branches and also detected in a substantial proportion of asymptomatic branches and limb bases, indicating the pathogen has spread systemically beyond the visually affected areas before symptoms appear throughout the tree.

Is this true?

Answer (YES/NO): NO